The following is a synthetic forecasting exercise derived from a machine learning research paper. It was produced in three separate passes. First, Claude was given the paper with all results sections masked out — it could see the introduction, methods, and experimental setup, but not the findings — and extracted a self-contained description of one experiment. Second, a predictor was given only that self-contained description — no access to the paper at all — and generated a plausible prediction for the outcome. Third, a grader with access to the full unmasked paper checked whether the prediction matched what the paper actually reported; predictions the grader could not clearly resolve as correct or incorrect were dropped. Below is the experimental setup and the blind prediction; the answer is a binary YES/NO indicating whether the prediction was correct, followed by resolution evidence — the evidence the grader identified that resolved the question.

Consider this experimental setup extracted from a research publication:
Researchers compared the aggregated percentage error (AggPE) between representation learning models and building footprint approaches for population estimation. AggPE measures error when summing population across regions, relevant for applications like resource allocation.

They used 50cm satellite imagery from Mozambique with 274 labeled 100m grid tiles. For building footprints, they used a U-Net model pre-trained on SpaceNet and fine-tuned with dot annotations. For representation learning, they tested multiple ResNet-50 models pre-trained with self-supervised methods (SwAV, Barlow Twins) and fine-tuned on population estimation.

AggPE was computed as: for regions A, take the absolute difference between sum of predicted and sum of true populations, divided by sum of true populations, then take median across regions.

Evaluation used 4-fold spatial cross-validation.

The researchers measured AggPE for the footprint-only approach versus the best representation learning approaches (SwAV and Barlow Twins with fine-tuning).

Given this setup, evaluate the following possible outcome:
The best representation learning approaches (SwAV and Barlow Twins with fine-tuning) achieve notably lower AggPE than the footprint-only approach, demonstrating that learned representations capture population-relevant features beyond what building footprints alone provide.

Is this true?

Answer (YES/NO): NO